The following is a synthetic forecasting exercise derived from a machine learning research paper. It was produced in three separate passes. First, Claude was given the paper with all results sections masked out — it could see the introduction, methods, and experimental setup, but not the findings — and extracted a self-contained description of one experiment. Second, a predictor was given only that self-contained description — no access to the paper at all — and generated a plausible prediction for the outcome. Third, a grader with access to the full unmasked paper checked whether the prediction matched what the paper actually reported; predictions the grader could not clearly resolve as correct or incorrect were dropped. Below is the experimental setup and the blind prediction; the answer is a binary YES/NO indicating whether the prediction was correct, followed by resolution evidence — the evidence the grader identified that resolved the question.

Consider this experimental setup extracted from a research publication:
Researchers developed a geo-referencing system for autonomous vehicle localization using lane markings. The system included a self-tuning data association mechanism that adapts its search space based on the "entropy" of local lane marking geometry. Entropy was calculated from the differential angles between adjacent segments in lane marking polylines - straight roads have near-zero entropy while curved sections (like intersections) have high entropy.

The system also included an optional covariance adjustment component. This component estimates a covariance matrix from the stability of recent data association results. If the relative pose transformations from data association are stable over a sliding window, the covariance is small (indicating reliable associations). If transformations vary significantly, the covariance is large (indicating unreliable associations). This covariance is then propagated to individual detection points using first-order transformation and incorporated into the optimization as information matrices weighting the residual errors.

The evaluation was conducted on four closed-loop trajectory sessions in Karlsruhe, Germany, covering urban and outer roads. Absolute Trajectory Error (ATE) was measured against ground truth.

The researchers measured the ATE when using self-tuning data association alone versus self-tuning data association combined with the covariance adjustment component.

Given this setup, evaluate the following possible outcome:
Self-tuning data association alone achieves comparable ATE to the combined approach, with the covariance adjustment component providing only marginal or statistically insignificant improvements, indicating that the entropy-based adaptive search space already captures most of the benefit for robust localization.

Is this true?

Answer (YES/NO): NO